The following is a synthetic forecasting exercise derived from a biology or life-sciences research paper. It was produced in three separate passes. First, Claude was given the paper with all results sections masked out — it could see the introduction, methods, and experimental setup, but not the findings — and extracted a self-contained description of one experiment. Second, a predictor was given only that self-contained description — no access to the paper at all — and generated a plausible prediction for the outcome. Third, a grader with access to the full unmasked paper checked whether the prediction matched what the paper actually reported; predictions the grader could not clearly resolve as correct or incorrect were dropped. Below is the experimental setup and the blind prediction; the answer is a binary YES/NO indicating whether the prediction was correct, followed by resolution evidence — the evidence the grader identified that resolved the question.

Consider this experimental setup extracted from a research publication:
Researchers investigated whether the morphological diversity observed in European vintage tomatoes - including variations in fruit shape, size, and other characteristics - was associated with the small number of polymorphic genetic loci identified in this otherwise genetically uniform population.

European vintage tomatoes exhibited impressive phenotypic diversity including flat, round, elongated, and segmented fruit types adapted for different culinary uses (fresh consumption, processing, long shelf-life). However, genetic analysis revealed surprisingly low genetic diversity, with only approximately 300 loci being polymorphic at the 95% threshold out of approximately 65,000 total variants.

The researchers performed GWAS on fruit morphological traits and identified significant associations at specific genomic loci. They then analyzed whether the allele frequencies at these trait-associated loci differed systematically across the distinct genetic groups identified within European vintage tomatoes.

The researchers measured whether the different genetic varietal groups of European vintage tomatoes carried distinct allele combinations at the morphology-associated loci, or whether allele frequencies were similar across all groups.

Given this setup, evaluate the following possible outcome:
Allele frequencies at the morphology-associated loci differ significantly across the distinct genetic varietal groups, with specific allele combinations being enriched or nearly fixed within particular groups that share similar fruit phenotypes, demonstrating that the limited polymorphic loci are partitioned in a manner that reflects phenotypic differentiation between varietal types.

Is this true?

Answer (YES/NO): YES